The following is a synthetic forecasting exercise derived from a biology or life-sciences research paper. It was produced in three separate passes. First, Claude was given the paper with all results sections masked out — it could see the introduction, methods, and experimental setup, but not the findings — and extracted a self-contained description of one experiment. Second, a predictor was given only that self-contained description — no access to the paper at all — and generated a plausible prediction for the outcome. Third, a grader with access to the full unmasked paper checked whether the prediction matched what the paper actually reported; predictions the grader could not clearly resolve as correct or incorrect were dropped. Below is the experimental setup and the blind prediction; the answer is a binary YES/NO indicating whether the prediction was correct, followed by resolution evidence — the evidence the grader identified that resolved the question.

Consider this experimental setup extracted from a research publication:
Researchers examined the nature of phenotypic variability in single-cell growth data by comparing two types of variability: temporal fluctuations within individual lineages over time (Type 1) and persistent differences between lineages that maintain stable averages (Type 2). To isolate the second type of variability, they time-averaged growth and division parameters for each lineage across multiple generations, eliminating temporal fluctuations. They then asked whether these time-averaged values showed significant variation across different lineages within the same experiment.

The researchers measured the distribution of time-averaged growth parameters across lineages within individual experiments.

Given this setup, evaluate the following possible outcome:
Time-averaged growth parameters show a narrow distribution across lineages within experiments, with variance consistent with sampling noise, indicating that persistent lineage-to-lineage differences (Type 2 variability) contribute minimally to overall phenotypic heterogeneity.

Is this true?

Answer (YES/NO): NO